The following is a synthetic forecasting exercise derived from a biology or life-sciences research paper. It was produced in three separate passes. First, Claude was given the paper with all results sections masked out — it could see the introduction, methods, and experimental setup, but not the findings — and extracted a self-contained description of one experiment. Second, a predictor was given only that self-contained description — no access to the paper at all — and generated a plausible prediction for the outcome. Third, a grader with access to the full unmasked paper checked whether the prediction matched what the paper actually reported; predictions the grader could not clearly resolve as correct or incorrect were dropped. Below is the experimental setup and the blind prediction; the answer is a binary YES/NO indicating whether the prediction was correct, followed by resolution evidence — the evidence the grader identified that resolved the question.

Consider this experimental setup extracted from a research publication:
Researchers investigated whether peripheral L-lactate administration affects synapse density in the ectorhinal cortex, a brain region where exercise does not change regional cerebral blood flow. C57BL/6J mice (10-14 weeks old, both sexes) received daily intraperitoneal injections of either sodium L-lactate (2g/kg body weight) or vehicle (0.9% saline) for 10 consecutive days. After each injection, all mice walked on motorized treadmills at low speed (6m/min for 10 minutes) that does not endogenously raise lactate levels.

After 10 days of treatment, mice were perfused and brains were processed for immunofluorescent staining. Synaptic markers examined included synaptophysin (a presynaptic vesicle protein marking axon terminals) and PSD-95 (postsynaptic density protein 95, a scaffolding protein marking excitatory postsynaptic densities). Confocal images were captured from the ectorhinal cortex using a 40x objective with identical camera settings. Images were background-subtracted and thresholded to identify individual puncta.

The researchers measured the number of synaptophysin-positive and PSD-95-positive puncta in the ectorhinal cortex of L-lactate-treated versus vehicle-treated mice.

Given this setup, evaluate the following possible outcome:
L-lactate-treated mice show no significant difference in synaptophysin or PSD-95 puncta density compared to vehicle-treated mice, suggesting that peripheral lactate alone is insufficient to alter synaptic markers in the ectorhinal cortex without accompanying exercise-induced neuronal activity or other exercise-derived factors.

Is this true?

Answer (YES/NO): YES